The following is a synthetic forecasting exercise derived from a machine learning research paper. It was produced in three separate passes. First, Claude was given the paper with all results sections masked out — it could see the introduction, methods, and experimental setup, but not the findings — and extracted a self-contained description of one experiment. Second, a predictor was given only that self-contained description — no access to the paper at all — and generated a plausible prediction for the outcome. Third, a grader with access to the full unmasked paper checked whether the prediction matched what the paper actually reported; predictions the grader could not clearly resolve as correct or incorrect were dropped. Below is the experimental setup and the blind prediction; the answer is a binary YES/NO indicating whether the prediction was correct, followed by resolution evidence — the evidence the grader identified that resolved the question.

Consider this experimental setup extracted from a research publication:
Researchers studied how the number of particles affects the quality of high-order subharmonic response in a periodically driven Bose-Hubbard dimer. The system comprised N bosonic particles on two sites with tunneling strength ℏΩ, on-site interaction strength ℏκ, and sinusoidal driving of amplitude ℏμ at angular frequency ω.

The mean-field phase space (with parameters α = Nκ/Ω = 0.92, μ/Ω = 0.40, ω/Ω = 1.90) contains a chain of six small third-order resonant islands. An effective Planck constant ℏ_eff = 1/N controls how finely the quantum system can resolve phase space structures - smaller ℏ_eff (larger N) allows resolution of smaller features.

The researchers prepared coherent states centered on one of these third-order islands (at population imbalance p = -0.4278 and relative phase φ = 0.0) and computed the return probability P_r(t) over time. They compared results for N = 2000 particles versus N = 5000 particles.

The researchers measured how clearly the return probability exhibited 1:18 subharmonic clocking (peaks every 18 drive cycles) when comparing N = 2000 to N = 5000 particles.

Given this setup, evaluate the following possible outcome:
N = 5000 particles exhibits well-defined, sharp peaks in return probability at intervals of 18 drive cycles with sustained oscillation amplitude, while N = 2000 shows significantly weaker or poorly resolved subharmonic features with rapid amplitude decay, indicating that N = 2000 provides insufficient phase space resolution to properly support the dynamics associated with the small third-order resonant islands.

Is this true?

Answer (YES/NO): NO